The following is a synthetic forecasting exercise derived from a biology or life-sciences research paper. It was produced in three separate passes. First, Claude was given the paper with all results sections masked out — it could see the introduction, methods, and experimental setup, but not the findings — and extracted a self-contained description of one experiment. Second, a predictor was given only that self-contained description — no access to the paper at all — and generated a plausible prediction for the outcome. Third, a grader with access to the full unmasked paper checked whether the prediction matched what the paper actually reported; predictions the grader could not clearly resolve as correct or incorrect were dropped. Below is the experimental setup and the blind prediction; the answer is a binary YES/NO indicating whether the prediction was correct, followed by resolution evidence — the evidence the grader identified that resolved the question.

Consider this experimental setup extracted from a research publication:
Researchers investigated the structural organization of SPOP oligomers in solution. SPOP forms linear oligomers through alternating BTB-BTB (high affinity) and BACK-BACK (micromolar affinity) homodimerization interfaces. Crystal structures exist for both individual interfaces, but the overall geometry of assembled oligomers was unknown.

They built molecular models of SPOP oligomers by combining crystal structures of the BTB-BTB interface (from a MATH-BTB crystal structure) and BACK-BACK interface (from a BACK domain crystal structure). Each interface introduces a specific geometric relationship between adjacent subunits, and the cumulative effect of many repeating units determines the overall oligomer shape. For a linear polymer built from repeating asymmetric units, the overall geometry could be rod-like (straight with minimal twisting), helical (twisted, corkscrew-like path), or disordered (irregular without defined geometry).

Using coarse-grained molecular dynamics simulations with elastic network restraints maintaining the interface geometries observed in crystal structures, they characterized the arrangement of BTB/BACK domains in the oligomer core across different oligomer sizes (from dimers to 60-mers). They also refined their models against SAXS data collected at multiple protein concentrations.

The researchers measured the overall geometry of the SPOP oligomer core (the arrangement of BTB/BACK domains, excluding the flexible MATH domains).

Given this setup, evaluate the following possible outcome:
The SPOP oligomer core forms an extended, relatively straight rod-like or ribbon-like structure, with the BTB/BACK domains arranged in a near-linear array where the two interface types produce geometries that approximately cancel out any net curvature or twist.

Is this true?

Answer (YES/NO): NO